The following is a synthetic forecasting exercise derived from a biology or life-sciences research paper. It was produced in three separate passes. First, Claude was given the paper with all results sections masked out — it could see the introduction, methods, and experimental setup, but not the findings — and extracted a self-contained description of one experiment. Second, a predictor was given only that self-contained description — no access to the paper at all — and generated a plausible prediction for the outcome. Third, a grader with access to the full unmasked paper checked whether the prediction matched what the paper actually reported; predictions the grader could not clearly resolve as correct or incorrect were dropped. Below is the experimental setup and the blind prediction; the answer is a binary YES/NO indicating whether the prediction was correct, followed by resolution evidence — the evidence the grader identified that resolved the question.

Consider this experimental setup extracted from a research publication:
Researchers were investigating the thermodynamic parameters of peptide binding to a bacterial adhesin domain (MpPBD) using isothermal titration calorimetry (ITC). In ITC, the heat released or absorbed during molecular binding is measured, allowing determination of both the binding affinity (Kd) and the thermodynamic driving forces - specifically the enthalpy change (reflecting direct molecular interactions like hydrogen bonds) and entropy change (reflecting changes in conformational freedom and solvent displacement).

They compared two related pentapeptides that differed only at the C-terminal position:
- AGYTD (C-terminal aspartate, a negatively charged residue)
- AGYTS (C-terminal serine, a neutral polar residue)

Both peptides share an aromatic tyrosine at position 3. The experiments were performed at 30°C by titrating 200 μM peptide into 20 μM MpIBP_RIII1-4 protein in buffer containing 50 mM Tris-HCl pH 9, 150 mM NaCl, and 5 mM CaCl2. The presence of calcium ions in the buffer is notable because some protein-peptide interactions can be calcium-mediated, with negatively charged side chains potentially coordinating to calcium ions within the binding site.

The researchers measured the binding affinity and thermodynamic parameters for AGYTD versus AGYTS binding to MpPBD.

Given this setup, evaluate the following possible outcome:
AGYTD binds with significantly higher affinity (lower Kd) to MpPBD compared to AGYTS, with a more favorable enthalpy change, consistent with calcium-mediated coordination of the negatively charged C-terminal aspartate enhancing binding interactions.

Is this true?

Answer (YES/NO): NO